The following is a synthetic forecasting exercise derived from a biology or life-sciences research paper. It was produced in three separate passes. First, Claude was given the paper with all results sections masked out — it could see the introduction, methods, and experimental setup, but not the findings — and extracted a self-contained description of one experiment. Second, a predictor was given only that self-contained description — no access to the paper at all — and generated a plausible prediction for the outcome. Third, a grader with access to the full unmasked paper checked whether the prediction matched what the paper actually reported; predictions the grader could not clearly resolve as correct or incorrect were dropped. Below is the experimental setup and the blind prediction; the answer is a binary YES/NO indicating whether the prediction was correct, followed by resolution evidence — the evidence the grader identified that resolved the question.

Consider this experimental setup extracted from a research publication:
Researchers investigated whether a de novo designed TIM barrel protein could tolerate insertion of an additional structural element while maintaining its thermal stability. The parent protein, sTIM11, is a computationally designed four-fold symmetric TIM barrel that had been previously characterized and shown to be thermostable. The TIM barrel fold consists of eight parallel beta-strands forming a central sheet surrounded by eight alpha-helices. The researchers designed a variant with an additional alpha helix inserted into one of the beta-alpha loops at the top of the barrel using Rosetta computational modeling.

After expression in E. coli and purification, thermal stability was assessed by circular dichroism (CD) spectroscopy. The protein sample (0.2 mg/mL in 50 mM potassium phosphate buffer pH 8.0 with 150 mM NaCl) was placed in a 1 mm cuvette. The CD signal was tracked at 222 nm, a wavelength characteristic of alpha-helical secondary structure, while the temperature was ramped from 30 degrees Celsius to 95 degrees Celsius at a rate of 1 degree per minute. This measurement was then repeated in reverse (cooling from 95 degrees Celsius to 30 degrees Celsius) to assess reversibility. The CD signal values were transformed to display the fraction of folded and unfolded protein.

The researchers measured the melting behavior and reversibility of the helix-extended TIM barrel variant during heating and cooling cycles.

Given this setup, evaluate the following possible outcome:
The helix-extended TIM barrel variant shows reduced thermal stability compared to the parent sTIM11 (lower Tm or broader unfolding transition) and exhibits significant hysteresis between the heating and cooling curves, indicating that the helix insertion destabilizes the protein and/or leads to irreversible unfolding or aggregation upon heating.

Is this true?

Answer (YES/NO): NO